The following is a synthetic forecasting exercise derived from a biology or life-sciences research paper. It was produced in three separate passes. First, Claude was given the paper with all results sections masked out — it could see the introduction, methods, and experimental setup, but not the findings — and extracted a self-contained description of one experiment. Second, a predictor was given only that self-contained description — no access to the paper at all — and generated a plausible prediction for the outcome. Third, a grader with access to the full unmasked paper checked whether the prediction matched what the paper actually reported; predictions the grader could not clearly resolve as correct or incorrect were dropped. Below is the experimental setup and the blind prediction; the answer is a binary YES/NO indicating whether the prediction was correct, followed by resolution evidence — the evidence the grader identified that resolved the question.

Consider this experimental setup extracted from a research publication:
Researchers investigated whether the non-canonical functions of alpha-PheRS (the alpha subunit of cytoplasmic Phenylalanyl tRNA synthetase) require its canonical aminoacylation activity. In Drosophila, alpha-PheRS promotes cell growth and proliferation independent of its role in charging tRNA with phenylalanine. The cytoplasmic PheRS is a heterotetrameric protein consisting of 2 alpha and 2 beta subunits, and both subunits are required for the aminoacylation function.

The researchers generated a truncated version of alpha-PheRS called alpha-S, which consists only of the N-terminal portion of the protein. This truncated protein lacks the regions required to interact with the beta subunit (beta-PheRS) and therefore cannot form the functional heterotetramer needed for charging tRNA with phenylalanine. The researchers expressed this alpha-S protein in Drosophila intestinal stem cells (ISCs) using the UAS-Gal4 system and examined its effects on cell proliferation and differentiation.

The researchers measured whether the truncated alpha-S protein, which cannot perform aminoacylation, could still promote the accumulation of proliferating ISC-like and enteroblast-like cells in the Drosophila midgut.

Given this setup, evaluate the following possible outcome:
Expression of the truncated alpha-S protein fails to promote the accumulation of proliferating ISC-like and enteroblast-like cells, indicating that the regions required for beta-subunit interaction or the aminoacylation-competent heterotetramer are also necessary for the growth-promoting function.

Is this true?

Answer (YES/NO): NO